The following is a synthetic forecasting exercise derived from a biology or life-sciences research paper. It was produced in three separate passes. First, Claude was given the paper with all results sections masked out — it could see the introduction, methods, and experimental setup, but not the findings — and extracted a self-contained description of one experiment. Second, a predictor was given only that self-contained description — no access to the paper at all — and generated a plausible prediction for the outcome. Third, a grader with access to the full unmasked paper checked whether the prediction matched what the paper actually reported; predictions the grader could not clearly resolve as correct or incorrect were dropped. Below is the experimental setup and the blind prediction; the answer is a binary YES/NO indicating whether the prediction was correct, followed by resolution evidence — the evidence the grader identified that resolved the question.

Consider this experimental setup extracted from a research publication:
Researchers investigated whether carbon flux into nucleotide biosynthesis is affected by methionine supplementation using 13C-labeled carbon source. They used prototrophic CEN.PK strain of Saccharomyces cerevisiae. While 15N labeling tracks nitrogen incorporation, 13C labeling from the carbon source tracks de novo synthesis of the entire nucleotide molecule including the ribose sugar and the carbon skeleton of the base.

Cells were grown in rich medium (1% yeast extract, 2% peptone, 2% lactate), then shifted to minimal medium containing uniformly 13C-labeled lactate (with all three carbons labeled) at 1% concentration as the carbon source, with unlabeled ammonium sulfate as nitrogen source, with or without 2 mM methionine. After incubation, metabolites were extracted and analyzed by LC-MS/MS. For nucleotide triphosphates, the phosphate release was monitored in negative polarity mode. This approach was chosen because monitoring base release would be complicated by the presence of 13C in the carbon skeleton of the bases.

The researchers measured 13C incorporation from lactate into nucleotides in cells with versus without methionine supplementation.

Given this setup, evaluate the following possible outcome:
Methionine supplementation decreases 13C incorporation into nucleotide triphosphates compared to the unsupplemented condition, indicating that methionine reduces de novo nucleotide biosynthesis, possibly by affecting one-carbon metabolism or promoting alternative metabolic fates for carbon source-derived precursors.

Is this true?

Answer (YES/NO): NO